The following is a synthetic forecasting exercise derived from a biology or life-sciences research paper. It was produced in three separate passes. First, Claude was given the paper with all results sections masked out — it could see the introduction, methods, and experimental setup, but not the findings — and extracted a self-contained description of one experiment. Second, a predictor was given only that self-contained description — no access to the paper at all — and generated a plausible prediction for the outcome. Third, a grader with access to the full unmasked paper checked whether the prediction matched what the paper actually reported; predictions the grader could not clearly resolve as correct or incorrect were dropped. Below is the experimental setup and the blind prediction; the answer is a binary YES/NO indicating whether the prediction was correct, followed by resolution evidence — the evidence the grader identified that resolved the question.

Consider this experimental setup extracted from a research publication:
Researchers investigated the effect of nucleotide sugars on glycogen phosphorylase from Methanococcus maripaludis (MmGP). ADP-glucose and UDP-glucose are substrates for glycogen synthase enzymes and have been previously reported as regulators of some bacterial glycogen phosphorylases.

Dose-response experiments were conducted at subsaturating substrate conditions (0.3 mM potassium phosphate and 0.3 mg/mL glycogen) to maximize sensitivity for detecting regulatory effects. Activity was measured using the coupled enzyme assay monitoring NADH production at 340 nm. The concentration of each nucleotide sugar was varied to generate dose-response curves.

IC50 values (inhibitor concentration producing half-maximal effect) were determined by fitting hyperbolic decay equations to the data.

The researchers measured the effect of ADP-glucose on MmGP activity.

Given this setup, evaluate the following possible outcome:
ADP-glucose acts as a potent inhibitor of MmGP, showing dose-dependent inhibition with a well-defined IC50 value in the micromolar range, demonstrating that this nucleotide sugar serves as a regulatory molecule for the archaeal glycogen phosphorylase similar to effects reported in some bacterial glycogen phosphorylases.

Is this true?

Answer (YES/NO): YES